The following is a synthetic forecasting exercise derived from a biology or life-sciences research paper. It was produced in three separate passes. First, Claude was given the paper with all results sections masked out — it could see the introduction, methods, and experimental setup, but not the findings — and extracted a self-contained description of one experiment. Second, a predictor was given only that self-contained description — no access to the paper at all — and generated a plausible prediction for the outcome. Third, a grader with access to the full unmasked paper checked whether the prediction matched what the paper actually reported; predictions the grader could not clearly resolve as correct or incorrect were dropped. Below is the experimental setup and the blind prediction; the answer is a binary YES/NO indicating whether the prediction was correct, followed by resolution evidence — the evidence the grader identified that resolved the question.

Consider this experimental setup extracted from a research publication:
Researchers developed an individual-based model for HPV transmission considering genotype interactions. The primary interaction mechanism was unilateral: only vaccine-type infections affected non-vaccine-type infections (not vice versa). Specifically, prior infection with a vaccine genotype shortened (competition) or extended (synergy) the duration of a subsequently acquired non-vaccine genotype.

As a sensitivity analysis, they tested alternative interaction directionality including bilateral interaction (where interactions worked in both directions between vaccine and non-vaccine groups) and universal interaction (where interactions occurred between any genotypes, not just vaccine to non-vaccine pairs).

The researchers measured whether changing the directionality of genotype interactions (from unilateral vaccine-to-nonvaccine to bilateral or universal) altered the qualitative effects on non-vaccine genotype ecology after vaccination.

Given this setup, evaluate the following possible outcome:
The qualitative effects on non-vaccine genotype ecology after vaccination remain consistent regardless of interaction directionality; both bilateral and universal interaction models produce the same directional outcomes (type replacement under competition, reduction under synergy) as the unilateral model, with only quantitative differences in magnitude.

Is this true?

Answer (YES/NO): NO